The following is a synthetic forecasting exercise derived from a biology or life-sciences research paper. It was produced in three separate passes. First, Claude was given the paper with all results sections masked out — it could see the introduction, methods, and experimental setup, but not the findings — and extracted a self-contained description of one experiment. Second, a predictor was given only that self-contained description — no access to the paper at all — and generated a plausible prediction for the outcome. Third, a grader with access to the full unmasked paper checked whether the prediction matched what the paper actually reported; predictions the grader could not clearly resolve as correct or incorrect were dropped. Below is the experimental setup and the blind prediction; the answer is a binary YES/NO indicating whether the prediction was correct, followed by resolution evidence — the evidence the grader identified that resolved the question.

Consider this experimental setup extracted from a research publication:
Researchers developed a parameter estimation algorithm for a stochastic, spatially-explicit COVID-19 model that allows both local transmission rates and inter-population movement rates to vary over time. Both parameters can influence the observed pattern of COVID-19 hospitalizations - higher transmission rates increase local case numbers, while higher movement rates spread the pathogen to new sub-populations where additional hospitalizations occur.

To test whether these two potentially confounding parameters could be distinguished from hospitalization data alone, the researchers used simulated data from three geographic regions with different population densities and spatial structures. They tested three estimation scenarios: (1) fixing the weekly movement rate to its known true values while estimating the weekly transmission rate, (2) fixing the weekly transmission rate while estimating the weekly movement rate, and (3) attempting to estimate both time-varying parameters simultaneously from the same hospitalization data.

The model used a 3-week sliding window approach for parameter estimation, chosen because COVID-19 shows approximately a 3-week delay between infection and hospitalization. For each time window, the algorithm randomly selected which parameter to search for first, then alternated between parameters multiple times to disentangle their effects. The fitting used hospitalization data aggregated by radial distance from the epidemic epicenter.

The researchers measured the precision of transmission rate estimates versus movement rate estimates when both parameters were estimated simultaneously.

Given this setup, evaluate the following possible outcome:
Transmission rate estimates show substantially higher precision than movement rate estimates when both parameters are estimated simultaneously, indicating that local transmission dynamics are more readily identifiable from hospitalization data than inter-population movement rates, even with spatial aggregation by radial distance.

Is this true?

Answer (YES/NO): YES